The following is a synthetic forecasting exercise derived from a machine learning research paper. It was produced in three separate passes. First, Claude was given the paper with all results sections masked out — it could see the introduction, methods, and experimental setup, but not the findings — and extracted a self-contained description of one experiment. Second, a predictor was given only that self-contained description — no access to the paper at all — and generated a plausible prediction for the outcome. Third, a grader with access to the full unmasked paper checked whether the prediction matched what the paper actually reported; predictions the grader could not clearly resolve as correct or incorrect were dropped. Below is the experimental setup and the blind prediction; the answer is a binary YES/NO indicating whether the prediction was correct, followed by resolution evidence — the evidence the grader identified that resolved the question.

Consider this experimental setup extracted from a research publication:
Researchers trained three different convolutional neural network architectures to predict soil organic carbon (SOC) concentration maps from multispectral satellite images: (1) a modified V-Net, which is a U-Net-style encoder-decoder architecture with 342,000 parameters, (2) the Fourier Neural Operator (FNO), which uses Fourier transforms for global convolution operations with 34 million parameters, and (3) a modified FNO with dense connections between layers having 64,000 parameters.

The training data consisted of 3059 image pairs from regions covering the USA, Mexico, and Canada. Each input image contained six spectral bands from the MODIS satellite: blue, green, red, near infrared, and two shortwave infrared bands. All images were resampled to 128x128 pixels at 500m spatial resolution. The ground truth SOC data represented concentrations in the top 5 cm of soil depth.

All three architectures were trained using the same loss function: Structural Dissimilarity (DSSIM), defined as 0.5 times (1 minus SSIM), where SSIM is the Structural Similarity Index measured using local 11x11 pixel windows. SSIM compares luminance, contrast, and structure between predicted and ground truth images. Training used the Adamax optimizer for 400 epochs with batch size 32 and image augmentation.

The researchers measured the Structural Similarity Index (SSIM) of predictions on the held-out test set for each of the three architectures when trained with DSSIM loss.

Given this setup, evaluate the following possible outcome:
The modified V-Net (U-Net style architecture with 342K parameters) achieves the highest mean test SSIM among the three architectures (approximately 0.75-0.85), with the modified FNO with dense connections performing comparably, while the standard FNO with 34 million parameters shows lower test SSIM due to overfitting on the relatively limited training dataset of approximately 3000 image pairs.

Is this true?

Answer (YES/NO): NO